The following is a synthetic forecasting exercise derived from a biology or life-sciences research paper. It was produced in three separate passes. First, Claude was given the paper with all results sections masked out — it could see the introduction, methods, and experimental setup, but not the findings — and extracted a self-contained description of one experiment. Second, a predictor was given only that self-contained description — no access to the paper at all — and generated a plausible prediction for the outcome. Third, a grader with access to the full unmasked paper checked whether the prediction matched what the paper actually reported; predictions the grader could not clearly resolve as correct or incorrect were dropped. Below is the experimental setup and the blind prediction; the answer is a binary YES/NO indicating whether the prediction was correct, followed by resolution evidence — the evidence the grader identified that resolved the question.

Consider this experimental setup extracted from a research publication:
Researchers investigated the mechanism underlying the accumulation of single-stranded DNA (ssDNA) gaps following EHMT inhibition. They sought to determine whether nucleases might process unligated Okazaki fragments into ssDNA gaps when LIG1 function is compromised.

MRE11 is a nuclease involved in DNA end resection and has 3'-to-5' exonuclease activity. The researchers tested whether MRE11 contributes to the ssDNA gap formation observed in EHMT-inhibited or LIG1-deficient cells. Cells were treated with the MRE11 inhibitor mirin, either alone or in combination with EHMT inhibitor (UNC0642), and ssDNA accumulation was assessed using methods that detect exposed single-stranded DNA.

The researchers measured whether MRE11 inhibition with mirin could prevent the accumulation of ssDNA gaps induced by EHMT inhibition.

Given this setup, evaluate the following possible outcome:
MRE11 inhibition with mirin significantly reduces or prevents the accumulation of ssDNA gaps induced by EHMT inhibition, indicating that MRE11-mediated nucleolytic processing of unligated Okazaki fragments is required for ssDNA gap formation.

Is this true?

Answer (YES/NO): YES